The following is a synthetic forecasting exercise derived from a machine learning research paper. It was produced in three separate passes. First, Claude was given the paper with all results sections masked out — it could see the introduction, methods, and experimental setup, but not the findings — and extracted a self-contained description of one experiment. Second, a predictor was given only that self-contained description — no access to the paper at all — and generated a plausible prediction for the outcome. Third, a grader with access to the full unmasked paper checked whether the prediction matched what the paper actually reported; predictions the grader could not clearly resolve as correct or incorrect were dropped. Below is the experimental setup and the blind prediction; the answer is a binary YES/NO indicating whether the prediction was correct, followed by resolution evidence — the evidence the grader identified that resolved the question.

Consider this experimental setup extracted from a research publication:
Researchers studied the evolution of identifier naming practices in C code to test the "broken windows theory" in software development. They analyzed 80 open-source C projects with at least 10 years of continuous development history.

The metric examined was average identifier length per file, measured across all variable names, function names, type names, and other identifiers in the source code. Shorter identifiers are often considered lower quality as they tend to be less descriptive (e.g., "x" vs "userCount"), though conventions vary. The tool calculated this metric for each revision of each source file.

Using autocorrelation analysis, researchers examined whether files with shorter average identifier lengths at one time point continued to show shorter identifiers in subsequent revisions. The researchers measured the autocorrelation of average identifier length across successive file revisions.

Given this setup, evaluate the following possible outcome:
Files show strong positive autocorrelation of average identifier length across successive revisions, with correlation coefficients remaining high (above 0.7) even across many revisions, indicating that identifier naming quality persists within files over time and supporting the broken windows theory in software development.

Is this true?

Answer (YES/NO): NO